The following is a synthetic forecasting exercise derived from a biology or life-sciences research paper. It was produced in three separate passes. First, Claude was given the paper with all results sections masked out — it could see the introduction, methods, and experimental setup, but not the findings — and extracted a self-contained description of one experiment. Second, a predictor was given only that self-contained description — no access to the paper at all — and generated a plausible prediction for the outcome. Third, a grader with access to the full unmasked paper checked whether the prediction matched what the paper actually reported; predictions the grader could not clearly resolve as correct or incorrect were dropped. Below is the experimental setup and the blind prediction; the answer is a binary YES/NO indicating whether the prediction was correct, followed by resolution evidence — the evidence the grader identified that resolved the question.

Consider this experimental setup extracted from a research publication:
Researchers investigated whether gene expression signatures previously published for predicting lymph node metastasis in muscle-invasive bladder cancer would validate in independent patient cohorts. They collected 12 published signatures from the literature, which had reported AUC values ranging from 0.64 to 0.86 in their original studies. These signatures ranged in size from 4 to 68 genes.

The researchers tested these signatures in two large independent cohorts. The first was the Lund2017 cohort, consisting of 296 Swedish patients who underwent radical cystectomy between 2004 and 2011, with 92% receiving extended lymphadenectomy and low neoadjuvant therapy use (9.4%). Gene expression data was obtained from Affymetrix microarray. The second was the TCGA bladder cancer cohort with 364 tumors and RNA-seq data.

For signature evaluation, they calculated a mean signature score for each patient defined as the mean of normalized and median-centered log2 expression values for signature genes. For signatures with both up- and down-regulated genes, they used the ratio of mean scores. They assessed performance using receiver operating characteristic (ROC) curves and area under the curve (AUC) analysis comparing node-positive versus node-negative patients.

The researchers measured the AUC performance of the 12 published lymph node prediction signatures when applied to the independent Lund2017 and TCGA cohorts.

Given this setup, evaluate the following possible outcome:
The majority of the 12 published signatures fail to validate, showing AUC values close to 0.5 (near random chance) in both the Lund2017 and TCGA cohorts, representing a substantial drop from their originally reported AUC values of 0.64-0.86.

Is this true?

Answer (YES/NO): YES